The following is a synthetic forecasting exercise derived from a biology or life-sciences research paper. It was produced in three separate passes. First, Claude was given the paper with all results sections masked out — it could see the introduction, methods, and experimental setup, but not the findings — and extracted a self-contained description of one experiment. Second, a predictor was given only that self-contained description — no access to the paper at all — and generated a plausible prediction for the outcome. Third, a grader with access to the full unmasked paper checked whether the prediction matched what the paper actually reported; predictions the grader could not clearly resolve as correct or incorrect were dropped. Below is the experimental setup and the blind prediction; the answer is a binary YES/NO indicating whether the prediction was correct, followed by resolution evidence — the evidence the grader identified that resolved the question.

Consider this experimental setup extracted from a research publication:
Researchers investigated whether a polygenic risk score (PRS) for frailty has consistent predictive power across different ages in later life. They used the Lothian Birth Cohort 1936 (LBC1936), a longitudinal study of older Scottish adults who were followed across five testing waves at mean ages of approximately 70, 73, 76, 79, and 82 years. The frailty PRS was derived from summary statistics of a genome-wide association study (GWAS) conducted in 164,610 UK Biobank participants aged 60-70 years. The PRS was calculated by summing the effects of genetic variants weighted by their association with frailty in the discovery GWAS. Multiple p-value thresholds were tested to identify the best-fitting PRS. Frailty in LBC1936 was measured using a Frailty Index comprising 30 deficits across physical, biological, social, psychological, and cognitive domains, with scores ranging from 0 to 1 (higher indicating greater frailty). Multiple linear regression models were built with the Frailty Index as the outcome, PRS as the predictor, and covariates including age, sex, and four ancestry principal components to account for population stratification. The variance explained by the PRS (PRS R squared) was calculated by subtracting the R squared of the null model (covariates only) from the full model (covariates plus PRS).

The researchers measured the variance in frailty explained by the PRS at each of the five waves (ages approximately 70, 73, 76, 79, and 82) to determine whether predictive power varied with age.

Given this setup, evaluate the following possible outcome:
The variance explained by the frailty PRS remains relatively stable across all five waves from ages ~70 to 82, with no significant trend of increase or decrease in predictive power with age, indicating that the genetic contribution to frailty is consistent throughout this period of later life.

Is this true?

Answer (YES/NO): NO